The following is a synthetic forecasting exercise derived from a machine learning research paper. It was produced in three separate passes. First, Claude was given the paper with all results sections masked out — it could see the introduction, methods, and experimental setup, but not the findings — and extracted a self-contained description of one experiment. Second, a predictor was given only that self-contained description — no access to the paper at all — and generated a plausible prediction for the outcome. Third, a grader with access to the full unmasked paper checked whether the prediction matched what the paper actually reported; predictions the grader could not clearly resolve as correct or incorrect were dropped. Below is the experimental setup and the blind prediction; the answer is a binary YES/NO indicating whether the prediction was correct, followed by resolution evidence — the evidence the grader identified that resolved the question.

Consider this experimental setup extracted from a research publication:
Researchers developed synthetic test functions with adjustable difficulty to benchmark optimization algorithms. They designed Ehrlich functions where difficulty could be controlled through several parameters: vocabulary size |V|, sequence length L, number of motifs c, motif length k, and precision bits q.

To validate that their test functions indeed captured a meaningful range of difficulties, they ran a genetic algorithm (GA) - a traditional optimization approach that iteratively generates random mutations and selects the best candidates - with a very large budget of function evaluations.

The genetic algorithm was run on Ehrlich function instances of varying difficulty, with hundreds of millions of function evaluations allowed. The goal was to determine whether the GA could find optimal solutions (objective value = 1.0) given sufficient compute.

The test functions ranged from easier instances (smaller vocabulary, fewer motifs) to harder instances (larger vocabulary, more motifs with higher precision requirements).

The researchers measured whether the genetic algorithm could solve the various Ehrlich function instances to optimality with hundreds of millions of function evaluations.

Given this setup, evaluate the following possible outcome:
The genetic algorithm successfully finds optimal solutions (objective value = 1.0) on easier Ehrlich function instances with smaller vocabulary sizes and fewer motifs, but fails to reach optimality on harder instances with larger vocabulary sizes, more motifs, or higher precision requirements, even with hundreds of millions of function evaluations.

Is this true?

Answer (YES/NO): NO